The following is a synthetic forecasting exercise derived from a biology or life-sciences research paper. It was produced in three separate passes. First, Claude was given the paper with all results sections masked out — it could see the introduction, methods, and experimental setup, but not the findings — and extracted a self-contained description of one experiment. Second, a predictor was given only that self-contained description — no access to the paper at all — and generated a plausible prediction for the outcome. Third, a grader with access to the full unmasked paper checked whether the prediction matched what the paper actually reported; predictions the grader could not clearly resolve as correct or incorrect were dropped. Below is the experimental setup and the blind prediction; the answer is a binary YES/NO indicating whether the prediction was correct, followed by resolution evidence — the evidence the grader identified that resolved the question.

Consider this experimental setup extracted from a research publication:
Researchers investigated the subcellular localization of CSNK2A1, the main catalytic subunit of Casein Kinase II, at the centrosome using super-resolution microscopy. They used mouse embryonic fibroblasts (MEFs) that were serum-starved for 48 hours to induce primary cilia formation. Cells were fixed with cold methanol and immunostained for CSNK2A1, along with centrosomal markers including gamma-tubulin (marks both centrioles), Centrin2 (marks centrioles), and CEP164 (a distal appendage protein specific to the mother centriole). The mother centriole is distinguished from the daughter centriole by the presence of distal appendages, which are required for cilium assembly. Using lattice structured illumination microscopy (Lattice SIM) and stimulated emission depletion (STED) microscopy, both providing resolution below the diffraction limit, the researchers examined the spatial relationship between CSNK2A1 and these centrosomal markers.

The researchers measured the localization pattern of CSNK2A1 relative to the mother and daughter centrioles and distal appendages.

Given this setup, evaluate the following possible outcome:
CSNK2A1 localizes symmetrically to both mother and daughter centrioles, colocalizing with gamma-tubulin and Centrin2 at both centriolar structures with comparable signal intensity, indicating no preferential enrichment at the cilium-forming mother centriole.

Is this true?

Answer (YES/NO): NO